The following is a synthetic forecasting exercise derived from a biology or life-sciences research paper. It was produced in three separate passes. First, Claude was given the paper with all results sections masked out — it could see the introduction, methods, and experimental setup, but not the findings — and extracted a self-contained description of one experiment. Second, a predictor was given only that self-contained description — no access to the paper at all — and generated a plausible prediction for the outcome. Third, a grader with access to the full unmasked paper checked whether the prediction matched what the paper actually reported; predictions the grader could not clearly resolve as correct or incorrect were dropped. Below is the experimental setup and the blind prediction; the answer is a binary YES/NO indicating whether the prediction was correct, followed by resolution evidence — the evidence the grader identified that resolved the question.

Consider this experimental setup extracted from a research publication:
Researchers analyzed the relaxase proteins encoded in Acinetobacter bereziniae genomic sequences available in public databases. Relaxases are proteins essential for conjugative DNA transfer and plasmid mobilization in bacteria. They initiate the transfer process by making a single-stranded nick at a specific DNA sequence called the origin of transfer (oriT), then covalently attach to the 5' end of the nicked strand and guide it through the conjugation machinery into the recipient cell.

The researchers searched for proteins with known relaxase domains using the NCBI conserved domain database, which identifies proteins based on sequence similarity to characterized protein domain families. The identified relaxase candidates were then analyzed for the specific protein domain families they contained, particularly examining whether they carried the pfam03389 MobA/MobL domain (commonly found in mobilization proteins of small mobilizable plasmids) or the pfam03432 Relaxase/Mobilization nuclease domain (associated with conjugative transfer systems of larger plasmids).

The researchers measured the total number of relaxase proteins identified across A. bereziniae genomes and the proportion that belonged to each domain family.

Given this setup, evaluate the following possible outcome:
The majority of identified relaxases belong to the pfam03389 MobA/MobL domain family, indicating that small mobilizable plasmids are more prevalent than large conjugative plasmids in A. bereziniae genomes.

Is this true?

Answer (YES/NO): YES